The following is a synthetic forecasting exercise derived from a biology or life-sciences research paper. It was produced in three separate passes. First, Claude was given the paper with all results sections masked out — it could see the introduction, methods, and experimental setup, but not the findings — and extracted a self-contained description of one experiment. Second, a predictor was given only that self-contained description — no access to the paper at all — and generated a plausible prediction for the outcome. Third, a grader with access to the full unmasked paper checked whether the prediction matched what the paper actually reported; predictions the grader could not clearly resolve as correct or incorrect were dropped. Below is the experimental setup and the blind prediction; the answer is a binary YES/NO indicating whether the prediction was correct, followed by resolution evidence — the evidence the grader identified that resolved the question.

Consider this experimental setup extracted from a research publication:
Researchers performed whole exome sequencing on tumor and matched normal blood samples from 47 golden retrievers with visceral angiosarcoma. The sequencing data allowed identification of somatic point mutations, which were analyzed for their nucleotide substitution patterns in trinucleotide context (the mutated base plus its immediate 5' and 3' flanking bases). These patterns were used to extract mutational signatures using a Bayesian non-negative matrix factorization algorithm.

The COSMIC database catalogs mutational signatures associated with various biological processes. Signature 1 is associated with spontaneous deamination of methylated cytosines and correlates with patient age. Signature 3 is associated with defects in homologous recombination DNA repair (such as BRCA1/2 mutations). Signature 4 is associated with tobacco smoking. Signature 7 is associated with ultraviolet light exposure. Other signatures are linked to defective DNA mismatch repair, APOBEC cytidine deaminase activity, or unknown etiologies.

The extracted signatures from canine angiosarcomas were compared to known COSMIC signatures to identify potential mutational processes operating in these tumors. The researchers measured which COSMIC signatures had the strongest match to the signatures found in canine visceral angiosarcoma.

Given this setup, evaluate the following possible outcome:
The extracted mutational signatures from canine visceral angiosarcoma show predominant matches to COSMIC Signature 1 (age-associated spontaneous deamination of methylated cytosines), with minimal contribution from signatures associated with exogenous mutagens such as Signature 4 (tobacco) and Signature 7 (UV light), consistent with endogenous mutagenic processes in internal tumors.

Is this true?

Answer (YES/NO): YES